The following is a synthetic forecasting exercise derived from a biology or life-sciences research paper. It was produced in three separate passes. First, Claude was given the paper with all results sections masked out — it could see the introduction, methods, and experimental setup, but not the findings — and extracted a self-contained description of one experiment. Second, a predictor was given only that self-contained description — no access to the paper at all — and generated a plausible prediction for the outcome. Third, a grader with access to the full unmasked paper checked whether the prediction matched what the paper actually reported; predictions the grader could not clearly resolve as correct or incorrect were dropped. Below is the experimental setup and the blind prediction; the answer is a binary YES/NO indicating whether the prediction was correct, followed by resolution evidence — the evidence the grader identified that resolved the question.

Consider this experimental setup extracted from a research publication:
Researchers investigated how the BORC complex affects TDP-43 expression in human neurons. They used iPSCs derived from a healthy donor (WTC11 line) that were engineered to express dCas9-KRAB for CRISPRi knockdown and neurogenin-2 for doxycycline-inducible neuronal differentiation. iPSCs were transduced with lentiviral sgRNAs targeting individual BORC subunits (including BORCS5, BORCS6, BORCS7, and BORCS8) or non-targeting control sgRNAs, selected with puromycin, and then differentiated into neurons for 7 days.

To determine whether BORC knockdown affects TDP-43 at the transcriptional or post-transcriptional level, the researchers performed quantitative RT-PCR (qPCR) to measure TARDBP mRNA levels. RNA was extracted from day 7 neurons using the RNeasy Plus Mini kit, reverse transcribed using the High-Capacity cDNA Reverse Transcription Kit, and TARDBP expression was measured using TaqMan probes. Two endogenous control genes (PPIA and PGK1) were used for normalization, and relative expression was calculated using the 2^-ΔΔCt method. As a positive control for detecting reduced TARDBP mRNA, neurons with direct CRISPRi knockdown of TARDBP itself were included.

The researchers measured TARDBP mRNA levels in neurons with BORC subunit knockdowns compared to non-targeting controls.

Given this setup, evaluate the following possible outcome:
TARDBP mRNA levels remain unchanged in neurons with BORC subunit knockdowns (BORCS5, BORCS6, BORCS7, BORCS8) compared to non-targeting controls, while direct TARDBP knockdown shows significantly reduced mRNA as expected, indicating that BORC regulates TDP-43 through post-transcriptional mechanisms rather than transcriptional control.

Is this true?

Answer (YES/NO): NO